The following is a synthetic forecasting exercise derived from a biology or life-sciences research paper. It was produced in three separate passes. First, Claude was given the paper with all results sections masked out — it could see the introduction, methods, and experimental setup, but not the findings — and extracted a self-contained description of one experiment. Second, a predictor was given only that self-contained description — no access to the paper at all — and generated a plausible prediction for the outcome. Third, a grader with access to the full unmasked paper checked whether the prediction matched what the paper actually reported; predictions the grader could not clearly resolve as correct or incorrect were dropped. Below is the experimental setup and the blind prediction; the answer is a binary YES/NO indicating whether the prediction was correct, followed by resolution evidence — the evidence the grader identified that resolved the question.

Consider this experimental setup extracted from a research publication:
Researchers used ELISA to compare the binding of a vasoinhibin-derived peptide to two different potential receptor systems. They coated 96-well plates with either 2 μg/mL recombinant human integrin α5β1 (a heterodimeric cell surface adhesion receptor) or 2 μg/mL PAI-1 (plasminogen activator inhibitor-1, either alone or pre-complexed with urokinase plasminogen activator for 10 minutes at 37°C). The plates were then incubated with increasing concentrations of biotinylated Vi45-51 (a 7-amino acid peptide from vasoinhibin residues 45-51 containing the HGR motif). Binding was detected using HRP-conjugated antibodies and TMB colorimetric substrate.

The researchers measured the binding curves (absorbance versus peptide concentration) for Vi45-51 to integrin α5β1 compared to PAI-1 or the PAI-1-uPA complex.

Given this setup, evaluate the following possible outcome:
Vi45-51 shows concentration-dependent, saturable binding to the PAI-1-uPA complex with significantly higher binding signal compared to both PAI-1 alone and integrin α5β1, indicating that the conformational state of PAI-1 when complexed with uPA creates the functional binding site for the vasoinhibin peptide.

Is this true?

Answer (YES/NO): NO